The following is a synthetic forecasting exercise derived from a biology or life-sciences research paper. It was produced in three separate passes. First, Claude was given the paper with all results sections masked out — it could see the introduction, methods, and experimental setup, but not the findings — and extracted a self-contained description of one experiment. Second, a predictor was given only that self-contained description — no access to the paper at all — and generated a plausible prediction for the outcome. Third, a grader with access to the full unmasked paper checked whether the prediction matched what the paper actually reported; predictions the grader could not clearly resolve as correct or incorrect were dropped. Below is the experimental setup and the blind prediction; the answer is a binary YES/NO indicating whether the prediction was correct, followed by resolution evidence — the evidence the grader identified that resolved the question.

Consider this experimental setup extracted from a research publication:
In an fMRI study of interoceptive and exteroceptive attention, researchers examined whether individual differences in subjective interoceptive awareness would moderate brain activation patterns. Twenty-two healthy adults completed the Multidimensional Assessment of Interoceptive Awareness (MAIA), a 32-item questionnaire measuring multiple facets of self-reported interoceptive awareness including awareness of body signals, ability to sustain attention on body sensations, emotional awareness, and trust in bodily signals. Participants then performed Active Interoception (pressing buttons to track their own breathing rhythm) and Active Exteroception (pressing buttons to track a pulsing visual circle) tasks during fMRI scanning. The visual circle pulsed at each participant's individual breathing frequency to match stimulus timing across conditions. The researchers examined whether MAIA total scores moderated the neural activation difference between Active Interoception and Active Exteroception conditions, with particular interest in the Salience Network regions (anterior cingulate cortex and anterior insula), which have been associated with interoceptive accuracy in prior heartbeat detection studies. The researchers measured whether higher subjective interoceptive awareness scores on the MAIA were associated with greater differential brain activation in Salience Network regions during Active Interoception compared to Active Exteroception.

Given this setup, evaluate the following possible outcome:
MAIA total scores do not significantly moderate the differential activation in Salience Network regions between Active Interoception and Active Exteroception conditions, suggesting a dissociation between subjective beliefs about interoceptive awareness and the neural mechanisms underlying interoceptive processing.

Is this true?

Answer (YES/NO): NO